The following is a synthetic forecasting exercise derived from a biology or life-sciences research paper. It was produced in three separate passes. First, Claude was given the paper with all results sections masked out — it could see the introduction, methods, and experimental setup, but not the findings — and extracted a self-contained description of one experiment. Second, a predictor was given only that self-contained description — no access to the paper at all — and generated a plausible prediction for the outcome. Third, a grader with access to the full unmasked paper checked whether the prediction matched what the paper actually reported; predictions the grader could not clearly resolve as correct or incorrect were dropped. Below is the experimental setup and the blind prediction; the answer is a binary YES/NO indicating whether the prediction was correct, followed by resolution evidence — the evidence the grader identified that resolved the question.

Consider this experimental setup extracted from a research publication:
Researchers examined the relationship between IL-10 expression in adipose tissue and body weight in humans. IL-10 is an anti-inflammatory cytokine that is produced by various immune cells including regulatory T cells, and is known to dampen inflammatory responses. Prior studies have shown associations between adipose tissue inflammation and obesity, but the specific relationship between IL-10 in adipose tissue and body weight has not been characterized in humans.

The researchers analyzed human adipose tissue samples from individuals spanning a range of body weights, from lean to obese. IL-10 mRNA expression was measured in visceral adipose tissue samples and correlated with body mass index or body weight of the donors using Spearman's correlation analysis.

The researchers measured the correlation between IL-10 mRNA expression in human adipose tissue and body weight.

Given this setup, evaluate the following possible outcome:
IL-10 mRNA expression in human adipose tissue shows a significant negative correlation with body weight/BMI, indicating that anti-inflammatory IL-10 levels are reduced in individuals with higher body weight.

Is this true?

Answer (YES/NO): NO